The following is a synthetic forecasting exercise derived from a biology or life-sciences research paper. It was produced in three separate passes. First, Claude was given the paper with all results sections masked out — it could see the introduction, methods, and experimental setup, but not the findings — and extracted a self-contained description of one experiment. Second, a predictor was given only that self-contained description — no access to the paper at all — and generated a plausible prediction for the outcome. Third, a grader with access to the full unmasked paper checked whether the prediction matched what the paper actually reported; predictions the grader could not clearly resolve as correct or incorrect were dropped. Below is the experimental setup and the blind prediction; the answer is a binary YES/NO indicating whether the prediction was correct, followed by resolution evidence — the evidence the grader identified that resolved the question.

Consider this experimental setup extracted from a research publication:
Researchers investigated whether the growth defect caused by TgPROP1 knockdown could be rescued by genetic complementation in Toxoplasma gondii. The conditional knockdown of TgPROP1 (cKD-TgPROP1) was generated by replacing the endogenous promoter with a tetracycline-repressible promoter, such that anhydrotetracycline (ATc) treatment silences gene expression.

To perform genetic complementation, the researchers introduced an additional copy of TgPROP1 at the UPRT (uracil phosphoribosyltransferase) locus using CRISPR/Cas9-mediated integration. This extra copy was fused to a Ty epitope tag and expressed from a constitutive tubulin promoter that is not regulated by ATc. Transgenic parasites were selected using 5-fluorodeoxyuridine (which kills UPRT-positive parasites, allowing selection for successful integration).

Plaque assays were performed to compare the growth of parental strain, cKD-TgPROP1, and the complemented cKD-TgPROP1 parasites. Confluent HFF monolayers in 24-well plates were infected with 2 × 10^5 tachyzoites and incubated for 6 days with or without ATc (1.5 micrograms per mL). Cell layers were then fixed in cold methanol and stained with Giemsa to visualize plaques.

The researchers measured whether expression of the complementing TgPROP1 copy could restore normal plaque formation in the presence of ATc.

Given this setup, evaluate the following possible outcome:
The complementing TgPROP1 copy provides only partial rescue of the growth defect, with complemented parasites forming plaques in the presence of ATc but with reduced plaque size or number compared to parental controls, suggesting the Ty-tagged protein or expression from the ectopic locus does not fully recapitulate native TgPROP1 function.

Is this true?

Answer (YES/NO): NO